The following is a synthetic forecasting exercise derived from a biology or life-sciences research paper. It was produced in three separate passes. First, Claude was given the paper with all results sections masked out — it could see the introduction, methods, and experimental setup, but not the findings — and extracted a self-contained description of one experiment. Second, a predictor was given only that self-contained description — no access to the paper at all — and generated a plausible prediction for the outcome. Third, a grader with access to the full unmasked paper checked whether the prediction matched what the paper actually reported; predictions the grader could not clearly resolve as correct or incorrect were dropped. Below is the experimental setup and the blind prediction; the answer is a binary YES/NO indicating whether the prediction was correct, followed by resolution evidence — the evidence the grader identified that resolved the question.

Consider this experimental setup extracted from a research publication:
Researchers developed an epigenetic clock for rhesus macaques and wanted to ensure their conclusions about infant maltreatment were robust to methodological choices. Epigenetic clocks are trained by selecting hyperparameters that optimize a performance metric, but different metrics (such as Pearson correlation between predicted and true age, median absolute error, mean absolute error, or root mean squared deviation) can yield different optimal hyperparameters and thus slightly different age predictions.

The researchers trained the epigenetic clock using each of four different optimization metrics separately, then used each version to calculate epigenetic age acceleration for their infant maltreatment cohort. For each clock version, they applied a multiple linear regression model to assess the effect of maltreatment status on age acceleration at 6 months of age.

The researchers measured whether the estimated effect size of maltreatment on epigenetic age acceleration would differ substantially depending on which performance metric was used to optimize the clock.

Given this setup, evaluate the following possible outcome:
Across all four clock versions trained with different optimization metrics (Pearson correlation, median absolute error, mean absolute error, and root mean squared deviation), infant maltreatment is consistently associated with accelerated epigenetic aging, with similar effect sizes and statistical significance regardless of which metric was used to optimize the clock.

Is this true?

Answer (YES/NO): YES